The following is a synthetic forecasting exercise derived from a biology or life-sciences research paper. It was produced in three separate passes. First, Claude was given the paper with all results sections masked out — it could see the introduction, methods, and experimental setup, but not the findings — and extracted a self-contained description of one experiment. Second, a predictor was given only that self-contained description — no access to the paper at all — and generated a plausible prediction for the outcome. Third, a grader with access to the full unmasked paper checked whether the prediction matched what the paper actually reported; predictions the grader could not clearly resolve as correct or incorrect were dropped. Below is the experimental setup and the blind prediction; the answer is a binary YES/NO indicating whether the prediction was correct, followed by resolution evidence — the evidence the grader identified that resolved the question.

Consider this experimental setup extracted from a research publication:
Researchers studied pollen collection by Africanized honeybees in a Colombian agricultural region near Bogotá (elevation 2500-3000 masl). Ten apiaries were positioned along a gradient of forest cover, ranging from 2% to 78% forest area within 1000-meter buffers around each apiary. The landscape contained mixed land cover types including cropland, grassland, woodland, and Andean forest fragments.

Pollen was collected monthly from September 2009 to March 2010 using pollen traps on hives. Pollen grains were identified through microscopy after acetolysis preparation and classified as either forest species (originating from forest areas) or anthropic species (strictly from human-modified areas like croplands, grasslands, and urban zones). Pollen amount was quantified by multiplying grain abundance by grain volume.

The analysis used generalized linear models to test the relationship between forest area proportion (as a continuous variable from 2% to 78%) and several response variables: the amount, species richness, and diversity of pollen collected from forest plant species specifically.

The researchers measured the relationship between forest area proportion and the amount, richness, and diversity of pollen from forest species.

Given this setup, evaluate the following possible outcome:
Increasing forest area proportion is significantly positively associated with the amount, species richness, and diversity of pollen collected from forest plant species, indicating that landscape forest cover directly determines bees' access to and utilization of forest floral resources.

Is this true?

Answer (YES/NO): YES